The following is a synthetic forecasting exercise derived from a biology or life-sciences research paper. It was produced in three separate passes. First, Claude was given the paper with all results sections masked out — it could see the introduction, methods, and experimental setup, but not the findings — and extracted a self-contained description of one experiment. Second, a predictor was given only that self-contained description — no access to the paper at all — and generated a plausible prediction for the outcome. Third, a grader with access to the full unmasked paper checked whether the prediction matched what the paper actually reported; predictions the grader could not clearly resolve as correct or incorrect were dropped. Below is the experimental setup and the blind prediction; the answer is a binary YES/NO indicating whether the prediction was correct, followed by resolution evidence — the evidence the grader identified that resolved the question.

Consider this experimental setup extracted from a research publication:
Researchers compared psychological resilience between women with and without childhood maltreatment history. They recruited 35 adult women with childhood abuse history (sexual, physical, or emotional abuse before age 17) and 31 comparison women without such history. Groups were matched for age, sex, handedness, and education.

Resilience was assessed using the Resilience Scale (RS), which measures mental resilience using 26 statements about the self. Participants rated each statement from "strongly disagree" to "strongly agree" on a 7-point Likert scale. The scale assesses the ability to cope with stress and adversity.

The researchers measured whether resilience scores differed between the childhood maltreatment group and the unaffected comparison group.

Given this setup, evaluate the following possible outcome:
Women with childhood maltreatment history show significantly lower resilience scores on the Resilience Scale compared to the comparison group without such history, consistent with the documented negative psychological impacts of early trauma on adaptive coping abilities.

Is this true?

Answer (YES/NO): YES